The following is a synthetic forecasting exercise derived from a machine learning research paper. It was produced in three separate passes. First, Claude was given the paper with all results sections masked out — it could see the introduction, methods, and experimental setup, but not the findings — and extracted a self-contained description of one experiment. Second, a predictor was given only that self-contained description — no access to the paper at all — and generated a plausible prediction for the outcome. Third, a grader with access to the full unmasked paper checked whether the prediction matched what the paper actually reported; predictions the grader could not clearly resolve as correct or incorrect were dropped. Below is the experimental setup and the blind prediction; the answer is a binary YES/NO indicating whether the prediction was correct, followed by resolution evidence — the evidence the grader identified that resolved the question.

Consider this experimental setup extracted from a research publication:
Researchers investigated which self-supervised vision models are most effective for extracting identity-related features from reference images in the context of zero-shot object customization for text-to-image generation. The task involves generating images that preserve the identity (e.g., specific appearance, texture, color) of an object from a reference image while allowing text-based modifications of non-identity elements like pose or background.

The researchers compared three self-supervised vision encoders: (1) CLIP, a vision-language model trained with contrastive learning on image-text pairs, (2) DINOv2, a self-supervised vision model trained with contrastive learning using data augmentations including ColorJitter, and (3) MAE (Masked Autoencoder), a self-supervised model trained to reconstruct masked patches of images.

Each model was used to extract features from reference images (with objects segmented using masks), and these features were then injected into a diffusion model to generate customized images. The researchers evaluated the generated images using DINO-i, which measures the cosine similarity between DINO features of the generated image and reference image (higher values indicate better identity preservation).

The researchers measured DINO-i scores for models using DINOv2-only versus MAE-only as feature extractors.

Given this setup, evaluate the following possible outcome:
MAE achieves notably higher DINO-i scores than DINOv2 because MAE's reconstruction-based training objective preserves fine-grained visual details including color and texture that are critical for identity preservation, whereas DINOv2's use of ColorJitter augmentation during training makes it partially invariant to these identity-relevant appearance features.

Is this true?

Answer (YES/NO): NO